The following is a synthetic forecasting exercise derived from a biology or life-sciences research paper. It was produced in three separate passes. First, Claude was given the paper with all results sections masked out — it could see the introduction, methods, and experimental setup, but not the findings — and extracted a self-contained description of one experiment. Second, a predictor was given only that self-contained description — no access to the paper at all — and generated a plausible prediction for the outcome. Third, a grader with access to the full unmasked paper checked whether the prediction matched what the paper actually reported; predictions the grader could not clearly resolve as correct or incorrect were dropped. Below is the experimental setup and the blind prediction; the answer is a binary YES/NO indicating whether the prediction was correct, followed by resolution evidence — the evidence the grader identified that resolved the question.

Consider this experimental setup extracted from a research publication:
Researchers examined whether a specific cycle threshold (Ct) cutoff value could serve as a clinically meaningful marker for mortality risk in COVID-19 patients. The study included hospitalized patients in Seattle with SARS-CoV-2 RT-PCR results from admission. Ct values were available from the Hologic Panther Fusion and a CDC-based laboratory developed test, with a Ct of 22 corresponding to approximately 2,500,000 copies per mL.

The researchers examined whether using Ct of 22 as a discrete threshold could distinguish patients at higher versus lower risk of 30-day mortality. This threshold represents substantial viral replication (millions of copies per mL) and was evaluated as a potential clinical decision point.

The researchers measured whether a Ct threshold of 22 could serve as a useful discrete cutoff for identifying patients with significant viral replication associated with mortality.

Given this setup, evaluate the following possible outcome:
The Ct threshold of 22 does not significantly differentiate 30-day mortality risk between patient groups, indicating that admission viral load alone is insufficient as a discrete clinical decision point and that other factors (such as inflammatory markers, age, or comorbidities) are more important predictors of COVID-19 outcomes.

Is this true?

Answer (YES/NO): NO